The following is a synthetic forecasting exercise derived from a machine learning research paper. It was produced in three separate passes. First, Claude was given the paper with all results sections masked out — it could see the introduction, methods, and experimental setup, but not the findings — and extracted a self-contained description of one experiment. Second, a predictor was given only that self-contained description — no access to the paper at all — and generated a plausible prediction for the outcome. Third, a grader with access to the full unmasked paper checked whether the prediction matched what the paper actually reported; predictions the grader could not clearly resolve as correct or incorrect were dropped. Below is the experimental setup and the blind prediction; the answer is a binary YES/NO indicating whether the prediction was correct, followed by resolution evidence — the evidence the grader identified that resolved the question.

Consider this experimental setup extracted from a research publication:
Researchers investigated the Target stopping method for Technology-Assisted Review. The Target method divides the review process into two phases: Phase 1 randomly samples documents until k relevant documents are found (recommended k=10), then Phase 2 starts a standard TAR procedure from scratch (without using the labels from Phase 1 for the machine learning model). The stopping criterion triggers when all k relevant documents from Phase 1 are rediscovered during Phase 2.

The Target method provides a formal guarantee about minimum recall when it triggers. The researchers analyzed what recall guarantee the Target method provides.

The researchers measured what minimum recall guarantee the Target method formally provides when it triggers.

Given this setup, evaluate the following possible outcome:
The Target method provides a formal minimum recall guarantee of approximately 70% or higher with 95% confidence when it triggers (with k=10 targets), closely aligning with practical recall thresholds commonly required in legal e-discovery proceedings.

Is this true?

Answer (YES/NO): NO